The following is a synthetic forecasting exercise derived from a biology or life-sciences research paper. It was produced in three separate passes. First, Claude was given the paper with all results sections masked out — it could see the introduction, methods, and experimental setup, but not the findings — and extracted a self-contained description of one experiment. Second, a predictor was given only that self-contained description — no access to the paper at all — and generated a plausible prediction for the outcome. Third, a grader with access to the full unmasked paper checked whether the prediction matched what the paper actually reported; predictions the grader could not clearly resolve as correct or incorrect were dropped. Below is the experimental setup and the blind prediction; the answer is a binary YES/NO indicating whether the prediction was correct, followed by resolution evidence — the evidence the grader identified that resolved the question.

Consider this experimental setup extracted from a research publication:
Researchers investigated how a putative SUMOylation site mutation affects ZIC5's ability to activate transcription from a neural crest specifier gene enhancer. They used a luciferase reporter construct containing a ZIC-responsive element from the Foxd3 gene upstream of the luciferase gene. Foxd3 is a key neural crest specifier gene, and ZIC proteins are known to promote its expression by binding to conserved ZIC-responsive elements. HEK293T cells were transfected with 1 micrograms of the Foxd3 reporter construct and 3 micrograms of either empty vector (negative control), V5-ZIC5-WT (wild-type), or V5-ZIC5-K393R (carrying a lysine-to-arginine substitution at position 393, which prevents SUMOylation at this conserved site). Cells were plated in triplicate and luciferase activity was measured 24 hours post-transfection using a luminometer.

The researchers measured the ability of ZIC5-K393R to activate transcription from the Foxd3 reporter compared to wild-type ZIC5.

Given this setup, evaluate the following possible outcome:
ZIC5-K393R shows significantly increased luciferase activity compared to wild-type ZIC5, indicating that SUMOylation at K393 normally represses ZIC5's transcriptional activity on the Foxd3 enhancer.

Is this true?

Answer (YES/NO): NO